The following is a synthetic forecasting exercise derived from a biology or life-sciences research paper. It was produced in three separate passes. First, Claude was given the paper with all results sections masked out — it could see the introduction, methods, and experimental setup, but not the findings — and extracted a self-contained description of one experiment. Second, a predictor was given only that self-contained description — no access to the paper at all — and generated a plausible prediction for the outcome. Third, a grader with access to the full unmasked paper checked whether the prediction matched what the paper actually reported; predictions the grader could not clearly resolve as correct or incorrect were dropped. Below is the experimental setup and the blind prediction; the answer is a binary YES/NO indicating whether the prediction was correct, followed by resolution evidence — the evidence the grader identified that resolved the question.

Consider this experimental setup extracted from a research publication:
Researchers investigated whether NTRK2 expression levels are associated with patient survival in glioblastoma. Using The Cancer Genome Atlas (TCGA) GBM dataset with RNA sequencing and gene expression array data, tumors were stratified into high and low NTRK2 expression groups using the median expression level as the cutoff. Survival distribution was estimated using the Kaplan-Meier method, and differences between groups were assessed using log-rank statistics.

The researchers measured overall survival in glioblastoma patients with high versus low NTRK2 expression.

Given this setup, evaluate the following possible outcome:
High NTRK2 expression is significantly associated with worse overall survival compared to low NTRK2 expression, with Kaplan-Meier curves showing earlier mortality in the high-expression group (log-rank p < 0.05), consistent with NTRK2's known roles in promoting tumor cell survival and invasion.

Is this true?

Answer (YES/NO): NO